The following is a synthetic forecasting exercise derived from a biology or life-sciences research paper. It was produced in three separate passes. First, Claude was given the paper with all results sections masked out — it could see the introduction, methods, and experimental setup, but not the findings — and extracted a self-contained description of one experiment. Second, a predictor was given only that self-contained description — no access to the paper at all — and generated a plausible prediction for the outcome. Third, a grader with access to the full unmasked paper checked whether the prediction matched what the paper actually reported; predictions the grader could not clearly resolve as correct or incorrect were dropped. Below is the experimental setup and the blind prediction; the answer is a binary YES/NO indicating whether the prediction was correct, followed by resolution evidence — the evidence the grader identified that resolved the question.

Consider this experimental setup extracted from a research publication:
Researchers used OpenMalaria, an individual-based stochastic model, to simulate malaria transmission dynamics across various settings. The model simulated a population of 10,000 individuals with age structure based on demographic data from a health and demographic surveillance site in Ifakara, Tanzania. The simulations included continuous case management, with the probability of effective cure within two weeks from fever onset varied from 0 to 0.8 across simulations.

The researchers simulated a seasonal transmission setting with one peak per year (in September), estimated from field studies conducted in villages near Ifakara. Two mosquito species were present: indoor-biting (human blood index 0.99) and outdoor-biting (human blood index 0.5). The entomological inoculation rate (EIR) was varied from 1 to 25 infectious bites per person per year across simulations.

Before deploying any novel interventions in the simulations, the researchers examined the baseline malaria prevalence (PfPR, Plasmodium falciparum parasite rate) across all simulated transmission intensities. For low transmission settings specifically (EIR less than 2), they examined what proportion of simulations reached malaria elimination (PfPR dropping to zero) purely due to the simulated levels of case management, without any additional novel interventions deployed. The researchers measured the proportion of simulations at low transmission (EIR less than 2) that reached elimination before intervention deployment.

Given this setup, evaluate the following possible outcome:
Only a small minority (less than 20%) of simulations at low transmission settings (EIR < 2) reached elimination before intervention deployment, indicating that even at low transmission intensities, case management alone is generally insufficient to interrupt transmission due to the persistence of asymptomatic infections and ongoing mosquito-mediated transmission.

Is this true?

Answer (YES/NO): NO